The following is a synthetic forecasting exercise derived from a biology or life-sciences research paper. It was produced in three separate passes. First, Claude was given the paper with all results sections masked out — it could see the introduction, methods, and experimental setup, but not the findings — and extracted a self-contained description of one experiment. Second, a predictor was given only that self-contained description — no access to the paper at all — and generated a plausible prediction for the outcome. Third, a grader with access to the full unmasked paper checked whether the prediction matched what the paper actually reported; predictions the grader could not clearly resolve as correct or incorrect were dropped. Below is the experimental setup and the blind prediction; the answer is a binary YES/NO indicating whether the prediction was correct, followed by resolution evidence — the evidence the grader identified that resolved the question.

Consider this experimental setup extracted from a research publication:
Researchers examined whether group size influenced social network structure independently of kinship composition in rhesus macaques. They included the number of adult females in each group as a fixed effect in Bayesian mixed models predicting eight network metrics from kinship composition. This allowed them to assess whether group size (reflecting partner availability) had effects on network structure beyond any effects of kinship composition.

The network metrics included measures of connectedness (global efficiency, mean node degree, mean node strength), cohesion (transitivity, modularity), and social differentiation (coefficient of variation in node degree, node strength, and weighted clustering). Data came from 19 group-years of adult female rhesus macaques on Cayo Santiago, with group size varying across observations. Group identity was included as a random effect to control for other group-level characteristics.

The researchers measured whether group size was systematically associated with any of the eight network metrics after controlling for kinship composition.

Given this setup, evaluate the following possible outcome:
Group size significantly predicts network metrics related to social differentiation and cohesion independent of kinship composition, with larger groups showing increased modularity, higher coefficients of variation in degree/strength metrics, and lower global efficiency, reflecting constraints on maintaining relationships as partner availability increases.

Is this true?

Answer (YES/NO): NO